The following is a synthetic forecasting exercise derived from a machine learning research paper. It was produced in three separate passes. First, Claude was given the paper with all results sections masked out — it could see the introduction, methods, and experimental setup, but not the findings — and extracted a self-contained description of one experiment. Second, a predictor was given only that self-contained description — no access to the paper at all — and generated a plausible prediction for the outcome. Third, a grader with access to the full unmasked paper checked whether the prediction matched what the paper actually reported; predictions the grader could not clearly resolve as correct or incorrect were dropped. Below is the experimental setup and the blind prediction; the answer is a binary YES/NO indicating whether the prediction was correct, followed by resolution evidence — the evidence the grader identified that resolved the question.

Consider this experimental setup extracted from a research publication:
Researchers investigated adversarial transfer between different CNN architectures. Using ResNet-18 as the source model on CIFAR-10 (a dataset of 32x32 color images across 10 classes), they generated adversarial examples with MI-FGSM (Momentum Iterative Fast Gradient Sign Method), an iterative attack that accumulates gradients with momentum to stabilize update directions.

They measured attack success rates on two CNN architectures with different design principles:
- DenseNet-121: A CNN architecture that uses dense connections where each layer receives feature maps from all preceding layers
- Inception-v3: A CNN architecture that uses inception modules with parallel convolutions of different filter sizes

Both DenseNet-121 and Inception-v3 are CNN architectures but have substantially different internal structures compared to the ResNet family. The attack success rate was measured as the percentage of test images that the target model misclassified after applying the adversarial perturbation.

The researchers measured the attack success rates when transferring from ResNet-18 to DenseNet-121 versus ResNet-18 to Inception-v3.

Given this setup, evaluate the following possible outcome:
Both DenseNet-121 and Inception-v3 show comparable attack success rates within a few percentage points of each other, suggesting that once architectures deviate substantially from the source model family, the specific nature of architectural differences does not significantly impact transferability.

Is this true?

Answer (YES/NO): NO